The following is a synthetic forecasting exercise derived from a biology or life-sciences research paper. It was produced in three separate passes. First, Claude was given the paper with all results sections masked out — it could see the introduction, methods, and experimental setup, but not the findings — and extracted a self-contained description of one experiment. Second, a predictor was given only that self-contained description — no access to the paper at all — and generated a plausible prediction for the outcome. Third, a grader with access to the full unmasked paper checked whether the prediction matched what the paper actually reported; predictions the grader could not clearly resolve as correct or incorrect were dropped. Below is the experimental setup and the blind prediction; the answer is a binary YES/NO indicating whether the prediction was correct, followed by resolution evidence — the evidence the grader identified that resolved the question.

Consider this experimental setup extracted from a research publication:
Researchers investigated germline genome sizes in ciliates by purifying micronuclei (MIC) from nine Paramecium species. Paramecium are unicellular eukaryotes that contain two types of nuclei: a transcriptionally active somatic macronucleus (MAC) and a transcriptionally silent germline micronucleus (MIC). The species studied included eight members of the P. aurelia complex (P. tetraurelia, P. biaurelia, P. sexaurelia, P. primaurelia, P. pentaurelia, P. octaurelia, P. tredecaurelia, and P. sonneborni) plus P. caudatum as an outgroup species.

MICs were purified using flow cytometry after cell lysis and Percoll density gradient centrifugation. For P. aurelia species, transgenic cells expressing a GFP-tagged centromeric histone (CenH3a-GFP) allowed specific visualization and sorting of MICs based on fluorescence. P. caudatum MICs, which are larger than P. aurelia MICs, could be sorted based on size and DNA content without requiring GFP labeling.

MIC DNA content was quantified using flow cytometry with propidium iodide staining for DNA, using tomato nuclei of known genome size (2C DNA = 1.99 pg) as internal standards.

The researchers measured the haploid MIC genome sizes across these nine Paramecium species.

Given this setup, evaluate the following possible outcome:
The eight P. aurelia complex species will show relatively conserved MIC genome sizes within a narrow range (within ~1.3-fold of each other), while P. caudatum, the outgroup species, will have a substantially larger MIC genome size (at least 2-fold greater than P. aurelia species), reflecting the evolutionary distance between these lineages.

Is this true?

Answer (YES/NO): NO